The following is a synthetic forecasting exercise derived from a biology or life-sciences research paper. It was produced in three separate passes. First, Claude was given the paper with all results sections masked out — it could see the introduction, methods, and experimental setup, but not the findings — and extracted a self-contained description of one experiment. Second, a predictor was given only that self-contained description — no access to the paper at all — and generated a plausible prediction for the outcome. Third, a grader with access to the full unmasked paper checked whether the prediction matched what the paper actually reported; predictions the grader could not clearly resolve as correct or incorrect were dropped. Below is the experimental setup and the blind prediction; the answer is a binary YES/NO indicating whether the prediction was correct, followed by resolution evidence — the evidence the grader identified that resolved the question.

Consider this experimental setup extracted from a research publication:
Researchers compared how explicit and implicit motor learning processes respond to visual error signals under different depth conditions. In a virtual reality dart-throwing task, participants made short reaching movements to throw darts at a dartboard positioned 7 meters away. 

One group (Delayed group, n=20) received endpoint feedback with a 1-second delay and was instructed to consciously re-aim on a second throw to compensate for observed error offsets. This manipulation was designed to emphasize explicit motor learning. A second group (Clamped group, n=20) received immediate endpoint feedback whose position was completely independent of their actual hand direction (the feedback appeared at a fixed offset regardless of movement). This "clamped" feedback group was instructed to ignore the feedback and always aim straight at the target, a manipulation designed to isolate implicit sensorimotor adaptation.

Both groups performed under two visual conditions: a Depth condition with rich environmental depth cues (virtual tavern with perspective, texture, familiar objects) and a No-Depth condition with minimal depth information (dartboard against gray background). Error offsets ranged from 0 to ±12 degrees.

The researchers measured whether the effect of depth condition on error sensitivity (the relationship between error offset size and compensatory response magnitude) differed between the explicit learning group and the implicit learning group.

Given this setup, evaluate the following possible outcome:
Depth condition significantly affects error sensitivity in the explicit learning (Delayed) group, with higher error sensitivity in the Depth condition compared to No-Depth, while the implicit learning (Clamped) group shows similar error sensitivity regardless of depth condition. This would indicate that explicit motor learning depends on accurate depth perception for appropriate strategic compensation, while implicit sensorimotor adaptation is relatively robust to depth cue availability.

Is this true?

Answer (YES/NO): YES